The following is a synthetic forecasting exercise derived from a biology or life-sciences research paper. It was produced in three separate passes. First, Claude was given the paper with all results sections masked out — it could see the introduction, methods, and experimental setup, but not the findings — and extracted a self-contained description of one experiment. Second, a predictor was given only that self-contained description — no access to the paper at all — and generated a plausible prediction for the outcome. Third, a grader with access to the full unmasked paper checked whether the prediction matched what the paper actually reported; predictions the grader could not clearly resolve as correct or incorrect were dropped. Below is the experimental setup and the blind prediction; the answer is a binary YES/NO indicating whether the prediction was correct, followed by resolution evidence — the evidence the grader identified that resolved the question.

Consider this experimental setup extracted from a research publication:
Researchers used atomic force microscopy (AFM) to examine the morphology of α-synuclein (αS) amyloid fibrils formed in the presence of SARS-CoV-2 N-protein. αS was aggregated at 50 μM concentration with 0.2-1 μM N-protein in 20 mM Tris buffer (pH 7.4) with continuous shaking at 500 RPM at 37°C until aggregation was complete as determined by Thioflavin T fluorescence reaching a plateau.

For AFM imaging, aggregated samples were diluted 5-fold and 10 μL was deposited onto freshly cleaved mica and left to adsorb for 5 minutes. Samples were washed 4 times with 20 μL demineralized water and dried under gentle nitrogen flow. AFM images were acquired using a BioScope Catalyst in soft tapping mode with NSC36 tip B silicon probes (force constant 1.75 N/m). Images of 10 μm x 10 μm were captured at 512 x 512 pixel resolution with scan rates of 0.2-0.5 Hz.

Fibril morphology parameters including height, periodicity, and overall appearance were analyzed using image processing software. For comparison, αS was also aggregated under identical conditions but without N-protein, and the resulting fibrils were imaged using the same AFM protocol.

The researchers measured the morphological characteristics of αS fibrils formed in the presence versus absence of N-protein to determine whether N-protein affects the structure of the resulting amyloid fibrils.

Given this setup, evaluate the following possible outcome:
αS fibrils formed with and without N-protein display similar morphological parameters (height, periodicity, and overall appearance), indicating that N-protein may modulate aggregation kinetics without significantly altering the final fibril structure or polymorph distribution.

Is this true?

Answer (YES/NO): NO